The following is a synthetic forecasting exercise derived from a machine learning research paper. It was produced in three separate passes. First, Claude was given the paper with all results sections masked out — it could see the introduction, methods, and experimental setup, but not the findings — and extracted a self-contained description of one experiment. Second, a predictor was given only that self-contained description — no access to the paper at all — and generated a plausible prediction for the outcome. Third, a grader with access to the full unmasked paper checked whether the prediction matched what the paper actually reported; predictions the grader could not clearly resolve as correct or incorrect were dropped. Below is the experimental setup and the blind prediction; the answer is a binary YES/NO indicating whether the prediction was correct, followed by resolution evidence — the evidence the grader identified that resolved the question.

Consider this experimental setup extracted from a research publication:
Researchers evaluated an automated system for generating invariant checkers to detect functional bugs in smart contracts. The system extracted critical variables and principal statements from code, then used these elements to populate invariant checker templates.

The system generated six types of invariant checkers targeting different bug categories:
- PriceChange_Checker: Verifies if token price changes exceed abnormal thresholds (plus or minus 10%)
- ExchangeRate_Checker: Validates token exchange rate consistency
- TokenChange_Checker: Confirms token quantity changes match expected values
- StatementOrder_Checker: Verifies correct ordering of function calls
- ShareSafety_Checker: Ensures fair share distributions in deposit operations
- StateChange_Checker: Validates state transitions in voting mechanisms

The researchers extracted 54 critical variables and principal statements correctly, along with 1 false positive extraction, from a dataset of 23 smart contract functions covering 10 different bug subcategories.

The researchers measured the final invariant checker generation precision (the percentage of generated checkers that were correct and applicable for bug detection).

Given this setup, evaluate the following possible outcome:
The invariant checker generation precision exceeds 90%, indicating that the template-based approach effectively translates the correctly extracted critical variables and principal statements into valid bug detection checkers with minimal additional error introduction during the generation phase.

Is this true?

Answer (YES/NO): YES